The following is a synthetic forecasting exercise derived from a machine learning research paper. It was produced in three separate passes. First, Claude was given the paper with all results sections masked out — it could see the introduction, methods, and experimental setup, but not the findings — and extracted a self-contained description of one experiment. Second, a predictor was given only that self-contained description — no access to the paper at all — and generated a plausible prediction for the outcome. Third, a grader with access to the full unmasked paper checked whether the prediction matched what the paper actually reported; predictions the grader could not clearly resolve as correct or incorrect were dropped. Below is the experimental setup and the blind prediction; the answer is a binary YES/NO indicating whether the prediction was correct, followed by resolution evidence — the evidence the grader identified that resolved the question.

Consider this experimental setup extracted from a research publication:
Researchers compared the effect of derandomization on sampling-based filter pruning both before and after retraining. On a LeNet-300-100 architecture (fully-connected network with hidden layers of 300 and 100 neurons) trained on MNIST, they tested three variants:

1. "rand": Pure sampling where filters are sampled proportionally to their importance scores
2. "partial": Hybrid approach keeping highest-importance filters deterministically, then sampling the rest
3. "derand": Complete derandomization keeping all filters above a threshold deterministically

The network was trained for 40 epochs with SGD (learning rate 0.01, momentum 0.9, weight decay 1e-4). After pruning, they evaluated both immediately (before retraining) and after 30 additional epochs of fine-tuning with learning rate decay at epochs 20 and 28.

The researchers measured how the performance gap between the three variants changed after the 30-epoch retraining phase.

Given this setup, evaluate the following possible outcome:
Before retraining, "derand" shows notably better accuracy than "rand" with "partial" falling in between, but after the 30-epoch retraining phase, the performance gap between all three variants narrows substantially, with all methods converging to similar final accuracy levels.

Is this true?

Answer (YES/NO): NO